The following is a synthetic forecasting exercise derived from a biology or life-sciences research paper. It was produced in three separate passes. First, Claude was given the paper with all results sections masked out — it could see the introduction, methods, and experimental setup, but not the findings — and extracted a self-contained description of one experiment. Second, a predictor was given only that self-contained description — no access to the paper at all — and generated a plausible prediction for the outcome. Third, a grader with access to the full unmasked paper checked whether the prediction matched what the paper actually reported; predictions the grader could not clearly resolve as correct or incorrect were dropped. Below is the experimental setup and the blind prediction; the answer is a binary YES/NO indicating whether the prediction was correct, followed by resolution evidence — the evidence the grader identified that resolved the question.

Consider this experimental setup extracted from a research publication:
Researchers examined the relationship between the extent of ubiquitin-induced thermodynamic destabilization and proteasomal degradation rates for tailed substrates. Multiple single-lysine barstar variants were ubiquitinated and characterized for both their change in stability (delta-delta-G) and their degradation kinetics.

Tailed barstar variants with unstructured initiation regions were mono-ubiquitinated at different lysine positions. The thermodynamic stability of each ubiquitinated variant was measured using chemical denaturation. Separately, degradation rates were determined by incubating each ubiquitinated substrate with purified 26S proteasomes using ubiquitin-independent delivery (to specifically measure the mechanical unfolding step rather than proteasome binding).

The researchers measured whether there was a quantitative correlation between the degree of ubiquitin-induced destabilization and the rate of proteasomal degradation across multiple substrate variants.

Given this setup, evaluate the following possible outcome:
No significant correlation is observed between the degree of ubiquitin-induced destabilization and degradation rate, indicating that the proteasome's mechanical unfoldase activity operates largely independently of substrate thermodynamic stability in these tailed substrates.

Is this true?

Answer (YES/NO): NO